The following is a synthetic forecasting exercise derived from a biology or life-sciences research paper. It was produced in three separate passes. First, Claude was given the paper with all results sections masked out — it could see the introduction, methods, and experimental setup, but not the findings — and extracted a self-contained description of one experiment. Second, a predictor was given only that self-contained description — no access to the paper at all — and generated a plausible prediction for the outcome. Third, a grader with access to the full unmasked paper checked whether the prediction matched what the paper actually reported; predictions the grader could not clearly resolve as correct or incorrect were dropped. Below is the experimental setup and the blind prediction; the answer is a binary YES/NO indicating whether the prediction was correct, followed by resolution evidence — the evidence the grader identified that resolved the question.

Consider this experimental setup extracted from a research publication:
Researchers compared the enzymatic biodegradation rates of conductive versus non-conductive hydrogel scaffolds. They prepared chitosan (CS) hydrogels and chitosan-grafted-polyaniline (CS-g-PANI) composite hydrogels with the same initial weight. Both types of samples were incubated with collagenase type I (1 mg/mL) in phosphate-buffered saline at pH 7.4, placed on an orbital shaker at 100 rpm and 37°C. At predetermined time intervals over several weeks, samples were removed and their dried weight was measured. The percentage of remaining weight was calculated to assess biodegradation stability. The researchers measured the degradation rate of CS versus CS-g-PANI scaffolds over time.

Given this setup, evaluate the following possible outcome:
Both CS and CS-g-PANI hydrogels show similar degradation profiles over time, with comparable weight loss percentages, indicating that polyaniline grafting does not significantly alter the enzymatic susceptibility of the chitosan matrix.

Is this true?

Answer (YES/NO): NO